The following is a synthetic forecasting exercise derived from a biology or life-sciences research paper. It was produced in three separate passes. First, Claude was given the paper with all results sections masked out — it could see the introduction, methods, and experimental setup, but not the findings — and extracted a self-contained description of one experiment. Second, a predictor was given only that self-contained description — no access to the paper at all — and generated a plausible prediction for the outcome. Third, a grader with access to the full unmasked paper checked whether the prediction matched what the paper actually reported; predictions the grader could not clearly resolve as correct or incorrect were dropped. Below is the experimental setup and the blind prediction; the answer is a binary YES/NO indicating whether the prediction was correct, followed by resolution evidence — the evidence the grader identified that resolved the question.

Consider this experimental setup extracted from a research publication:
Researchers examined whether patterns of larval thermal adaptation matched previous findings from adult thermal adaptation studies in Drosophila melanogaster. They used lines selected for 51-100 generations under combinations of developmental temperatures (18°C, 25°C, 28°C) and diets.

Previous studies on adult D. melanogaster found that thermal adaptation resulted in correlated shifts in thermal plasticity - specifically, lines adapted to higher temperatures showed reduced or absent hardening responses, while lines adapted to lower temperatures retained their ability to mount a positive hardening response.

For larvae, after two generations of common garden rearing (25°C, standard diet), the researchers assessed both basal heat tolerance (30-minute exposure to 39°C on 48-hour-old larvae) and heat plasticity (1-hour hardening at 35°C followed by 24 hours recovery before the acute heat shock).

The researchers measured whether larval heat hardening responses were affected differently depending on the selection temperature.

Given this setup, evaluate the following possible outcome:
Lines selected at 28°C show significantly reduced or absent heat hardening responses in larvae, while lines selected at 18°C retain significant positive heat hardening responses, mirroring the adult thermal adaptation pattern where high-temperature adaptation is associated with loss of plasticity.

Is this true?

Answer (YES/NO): NO